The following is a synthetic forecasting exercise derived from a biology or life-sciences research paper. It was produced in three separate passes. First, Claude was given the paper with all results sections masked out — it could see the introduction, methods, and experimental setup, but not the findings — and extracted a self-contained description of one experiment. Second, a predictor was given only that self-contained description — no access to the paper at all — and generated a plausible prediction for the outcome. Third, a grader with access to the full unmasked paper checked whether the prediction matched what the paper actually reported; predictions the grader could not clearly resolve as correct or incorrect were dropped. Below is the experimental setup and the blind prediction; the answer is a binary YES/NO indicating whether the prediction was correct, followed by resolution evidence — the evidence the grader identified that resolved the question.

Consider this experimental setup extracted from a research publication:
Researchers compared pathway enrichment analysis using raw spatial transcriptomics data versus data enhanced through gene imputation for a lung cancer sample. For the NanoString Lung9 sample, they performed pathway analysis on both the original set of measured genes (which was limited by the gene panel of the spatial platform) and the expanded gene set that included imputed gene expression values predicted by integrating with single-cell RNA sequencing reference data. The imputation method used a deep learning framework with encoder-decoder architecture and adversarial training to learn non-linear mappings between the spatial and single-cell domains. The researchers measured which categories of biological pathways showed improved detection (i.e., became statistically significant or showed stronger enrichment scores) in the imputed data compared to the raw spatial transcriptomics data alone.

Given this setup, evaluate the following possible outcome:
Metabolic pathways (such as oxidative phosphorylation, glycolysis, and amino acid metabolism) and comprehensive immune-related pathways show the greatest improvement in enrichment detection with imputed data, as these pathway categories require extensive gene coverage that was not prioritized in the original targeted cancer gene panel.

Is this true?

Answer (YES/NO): NO